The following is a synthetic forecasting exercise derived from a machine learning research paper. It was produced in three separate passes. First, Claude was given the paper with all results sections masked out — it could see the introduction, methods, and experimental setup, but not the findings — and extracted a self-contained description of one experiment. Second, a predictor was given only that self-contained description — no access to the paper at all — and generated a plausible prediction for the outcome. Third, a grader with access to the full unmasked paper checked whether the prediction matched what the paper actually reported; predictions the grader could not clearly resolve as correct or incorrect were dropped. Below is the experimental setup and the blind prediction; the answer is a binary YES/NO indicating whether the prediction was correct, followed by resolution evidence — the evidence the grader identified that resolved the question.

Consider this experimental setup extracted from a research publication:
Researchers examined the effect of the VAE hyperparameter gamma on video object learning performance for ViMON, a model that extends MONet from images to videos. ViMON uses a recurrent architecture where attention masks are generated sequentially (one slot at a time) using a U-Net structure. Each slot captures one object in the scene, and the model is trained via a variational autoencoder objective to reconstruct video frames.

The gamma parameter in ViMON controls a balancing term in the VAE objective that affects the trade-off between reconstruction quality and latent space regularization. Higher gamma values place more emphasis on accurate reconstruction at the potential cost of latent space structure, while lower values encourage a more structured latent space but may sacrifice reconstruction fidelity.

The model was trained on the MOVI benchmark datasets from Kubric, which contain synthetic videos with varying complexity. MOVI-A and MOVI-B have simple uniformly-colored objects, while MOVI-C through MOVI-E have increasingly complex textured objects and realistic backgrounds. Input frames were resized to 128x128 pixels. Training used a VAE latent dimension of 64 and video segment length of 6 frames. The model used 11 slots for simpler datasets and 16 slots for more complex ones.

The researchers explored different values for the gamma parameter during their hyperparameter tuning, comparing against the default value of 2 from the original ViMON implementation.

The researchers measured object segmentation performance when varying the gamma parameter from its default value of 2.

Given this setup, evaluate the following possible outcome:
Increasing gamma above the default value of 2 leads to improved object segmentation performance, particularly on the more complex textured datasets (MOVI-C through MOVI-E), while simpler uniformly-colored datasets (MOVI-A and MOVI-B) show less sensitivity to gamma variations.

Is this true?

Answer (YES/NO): NO